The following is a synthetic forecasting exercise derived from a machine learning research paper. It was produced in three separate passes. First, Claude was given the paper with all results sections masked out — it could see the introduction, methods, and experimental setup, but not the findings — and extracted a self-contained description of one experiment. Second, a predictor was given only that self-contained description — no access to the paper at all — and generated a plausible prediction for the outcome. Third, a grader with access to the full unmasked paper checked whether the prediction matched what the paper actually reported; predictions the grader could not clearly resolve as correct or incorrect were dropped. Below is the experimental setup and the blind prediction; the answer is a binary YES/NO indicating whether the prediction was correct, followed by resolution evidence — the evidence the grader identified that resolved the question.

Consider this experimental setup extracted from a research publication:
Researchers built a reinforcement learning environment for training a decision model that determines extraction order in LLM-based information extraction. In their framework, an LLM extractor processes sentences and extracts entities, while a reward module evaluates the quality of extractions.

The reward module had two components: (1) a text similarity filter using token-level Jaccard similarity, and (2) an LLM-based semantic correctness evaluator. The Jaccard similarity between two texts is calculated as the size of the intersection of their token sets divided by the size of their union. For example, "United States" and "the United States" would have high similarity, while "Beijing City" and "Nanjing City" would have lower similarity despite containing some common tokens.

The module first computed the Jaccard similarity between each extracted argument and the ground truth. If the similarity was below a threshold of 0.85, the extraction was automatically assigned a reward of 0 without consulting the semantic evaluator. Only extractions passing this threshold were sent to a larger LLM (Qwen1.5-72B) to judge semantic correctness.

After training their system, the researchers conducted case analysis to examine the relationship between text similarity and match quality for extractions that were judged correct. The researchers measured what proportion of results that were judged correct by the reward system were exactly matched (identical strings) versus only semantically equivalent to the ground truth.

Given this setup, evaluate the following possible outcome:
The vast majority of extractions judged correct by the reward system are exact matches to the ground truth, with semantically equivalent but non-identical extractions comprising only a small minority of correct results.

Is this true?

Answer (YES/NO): YES